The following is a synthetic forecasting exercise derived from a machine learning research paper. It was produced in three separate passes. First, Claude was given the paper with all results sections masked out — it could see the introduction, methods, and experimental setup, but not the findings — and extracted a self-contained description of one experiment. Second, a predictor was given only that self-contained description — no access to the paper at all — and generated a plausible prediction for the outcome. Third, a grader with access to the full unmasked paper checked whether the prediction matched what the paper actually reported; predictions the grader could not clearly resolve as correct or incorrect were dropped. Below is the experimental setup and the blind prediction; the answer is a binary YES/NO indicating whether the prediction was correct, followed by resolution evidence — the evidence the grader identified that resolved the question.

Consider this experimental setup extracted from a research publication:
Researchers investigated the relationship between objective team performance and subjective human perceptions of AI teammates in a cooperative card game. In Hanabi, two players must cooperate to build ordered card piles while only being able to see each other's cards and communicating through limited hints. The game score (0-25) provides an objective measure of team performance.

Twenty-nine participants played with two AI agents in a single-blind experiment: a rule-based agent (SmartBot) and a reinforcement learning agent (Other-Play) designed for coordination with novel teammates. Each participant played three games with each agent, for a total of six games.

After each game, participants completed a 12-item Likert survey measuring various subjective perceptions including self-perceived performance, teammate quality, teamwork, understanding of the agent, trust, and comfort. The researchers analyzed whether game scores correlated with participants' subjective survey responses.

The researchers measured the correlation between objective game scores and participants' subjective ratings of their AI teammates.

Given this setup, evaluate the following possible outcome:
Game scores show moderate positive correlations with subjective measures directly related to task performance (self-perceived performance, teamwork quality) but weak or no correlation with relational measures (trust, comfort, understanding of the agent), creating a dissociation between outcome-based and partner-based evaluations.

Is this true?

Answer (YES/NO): NO